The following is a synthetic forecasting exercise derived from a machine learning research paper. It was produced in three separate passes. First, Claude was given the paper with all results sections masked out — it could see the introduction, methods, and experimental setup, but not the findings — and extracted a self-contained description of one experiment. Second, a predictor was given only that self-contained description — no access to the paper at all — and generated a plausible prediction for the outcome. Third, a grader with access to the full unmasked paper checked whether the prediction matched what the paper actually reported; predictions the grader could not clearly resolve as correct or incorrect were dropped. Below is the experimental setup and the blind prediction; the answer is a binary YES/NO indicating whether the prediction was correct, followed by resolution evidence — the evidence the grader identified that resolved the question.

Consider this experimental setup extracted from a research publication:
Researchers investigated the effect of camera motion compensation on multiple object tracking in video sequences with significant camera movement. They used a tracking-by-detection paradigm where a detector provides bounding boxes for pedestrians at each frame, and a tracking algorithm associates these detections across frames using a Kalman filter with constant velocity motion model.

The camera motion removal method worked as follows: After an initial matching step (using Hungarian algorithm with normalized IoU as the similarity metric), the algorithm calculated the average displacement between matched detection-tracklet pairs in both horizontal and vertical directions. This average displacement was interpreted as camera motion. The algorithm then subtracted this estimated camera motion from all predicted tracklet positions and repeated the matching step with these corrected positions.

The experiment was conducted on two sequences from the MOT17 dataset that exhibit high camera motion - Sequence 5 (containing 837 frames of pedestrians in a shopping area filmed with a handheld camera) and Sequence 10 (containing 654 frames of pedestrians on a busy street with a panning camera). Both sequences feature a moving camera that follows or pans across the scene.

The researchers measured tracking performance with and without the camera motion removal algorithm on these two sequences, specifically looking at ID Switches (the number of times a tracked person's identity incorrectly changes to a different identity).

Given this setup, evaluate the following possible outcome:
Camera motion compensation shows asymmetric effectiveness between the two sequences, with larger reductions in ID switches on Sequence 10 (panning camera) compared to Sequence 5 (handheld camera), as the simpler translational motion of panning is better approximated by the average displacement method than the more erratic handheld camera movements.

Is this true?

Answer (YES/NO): NO